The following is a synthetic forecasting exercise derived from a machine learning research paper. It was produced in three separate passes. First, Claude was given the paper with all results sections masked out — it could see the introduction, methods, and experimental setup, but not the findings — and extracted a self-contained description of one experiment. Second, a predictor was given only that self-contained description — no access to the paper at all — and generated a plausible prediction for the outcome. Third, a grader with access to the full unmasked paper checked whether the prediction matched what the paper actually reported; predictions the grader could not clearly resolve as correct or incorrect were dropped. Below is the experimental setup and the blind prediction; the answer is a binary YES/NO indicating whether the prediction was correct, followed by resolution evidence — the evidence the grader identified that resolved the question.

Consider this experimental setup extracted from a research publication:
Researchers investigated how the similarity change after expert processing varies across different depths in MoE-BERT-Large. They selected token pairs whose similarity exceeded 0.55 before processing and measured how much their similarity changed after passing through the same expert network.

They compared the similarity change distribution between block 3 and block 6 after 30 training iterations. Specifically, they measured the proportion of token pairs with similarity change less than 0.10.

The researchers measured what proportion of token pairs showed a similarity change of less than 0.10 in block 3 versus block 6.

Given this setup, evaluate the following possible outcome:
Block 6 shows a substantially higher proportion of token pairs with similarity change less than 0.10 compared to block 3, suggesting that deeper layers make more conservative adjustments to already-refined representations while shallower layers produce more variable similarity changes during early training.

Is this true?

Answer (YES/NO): YES